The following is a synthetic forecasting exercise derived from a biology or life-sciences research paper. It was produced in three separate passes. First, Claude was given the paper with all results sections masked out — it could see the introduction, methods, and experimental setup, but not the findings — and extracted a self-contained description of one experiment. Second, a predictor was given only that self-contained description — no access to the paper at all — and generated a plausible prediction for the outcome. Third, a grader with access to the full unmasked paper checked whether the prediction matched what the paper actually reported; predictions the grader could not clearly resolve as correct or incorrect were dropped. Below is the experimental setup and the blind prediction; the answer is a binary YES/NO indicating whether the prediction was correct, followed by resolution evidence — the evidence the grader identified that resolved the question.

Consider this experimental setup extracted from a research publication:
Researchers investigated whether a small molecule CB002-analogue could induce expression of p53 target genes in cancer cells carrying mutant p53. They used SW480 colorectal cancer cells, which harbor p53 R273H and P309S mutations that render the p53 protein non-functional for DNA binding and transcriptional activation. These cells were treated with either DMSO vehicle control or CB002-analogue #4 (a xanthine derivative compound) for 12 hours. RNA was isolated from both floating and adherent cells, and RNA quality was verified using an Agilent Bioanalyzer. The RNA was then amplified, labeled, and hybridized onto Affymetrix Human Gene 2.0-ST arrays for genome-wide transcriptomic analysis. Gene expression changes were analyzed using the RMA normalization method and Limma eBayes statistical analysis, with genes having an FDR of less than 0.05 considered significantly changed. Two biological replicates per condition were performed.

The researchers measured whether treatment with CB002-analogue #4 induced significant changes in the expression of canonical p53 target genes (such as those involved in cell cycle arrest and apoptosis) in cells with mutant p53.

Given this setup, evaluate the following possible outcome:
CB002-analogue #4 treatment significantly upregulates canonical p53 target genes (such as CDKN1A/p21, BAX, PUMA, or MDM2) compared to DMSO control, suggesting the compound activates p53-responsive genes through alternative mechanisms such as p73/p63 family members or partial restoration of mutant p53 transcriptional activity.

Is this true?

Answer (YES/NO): NO